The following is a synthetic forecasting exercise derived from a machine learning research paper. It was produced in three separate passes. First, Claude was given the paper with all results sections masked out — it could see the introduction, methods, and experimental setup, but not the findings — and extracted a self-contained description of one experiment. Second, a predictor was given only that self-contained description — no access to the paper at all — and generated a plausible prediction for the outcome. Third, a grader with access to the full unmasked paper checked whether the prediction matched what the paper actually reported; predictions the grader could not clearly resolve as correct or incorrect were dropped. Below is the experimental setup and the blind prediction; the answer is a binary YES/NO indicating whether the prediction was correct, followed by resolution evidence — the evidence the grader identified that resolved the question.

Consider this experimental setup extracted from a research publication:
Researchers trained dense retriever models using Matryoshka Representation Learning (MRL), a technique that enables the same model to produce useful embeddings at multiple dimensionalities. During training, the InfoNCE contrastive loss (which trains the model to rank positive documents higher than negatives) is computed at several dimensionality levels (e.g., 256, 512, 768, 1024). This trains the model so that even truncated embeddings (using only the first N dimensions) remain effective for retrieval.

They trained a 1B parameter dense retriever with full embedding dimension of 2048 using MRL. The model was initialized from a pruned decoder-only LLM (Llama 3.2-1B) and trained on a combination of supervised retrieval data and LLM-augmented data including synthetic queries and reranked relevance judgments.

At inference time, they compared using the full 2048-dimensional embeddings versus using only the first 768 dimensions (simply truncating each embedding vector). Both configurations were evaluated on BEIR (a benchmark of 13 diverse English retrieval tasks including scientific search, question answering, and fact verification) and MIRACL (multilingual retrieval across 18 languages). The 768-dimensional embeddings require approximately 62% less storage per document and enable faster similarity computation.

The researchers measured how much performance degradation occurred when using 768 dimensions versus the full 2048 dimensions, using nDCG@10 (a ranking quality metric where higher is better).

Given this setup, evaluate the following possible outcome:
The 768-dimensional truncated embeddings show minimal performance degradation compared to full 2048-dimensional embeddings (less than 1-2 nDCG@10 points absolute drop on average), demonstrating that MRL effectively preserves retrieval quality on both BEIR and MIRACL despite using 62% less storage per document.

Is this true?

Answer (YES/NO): YES